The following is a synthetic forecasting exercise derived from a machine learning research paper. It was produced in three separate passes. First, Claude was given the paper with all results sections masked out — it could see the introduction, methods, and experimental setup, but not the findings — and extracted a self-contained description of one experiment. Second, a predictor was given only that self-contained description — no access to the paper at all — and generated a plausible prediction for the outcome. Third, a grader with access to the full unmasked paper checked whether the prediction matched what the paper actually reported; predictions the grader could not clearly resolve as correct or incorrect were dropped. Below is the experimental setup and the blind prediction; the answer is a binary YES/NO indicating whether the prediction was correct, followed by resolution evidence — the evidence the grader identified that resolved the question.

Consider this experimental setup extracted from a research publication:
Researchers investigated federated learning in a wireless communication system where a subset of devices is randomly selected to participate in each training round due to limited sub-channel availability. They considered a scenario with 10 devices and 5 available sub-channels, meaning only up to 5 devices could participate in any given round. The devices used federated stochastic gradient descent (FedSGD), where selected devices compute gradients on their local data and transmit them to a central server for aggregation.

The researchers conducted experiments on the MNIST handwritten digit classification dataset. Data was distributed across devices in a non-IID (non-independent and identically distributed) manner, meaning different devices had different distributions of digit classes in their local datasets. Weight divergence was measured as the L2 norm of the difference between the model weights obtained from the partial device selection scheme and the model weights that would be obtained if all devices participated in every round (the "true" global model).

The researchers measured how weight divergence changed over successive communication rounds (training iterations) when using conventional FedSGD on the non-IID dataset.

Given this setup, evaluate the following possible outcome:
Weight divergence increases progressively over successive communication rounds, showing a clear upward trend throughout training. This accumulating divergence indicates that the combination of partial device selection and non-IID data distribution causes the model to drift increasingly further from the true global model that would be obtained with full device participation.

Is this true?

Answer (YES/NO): YES